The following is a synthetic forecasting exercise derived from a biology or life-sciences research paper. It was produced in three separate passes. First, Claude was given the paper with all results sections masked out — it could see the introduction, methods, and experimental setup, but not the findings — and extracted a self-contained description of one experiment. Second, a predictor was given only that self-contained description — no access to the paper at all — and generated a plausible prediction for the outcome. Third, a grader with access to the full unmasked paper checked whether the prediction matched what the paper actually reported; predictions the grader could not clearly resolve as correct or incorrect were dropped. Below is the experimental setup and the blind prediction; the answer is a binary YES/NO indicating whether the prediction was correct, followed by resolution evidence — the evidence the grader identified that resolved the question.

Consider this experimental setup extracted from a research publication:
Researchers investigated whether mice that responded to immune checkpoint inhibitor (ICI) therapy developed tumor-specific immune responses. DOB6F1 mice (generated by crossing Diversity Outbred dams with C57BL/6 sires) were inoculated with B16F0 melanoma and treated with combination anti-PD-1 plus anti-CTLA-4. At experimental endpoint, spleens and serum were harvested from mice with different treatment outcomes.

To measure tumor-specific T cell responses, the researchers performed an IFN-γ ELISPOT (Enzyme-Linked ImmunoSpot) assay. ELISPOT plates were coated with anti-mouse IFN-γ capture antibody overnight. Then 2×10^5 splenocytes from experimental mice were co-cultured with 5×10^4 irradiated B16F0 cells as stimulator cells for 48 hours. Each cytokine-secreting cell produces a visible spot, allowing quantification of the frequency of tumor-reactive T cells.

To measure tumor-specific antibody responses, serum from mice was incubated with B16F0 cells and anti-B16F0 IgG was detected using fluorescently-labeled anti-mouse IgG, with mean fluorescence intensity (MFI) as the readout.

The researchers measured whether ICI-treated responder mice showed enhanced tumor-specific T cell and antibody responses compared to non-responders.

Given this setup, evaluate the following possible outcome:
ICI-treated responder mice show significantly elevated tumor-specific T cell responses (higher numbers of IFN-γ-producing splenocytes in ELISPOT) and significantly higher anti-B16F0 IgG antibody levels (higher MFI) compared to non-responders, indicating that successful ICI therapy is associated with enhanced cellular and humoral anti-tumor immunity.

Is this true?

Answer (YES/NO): NO